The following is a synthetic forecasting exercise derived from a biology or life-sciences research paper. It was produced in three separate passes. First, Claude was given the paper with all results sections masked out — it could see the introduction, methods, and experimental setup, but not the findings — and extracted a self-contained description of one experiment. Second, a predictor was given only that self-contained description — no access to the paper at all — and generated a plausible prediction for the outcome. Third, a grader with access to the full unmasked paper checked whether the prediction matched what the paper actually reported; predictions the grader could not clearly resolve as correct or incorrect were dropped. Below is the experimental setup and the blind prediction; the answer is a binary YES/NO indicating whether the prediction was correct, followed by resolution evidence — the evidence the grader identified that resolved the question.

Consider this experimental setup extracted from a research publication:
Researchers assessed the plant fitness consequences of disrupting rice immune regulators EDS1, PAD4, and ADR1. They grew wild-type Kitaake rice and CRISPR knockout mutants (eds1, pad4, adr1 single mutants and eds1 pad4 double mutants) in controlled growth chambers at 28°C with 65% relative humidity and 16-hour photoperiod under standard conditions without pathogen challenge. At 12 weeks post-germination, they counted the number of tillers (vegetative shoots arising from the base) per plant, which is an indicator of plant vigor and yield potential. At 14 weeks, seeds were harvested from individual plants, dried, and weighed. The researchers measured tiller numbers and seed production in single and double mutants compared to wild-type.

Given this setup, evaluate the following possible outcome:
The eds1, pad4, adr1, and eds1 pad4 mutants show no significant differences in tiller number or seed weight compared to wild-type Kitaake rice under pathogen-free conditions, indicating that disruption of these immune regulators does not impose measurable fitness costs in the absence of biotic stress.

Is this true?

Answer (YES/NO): NO